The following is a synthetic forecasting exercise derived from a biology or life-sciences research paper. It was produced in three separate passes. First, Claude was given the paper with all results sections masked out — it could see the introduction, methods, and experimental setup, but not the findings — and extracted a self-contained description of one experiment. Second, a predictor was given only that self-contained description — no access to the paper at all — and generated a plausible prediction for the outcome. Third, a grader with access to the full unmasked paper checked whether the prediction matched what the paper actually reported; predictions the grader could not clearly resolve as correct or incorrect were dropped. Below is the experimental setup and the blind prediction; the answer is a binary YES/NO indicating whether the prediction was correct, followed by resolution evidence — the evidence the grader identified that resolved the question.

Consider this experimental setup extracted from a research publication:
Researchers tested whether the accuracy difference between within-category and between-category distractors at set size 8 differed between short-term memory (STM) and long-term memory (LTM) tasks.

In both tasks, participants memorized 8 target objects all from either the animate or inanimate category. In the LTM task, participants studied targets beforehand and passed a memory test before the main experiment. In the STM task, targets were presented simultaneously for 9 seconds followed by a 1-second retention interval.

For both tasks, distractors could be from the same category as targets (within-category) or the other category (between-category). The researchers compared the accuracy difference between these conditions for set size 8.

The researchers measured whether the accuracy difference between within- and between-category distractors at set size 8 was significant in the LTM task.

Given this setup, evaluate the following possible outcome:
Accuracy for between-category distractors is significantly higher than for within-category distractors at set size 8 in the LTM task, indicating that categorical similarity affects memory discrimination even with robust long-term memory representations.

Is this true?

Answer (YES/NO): NO